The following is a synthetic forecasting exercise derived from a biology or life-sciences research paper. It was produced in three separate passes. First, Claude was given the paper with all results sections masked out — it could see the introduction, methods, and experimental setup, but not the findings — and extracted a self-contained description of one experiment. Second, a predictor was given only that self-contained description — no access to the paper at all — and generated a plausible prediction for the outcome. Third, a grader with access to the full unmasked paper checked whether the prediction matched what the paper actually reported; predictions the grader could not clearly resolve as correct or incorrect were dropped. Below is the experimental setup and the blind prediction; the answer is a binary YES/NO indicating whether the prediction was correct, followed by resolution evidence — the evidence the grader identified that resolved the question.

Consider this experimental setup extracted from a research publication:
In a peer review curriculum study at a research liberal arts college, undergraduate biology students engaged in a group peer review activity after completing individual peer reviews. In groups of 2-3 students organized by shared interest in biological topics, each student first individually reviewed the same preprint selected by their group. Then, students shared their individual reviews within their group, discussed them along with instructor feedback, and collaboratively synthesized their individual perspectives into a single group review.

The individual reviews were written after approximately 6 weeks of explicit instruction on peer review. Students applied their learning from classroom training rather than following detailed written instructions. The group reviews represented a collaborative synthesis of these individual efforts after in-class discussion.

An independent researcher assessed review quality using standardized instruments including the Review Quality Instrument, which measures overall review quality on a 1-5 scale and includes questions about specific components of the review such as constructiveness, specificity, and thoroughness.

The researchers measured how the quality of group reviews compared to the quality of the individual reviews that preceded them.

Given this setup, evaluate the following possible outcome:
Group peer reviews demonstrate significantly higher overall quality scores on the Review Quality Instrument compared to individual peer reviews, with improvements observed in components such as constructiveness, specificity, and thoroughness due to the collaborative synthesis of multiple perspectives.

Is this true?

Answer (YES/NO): NO